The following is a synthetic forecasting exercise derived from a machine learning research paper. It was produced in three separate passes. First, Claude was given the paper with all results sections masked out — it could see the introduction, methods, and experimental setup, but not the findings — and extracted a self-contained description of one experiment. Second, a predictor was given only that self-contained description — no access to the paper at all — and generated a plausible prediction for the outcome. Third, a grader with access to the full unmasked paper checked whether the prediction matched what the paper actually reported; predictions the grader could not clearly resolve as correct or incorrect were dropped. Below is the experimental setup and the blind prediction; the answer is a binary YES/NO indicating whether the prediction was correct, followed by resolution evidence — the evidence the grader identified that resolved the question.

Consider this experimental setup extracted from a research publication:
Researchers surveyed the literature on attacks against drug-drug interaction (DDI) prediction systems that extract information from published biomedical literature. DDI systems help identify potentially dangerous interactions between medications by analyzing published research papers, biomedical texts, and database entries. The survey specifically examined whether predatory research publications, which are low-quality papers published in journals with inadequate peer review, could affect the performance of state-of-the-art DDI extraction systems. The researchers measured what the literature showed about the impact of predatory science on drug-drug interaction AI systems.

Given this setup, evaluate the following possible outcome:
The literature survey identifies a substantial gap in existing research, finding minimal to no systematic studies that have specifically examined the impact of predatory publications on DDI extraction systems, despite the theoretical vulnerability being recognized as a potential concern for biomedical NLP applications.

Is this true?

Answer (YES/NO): NO